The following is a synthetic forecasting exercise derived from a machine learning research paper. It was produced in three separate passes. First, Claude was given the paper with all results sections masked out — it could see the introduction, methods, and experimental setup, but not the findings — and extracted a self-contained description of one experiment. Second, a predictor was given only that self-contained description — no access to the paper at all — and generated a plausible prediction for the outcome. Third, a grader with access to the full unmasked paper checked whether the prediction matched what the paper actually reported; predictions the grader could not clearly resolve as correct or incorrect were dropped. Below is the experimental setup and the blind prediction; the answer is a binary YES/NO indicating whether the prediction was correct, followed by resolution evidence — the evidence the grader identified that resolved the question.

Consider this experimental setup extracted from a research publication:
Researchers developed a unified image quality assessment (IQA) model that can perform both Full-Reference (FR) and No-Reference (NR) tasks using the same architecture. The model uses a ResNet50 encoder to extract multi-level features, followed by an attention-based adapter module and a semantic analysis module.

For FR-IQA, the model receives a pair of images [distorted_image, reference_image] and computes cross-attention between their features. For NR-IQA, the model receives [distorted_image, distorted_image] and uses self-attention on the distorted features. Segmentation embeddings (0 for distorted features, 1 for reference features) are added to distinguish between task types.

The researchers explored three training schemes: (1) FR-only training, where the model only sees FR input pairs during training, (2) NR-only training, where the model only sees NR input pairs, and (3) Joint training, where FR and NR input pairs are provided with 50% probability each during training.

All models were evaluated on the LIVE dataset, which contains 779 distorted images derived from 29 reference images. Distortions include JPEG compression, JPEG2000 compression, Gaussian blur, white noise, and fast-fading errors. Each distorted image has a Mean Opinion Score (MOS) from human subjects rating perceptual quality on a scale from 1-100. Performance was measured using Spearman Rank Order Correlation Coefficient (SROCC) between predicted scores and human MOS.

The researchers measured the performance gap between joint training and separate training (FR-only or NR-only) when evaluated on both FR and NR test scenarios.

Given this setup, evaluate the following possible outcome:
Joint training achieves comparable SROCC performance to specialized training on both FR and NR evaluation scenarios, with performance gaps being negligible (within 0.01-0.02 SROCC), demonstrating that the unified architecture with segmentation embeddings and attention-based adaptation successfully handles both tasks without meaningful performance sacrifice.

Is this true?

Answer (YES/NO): NO